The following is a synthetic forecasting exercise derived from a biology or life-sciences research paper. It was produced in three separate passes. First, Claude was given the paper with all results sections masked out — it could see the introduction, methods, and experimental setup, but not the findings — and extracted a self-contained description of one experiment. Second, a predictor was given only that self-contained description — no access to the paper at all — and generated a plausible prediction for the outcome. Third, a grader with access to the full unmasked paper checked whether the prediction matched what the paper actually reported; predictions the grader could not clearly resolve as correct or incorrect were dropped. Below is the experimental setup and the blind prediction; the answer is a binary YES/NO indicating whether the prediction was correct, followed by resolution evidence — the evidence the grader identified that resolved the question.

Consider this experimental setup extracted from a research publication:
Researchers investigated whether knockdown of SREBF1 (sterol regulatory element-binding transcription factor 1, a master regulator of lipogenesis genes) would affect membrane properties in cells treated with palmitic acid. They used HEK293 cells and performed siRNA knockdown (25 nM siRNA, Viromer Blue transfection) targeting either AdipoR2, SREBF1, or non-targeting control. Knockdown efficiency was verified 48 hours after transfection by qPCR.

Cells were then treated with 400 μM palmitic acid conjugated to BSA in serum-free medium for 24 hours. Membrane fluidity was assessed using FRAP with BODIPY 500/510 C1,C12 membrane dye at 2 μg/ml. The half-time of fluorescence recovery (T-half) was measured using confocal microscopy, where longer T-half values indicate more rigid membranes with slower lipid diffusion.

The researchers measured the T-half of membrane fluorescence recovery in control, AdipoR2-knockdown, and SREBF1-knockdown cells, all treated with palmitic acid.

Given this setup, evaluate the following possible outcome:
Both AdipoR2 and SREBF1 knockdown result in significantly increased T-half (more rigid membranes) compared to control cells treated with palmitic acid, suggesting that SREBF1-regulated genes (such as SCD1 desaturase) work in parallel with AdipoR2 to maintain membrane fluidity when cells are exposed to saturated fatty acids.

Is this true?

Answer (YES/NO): NO